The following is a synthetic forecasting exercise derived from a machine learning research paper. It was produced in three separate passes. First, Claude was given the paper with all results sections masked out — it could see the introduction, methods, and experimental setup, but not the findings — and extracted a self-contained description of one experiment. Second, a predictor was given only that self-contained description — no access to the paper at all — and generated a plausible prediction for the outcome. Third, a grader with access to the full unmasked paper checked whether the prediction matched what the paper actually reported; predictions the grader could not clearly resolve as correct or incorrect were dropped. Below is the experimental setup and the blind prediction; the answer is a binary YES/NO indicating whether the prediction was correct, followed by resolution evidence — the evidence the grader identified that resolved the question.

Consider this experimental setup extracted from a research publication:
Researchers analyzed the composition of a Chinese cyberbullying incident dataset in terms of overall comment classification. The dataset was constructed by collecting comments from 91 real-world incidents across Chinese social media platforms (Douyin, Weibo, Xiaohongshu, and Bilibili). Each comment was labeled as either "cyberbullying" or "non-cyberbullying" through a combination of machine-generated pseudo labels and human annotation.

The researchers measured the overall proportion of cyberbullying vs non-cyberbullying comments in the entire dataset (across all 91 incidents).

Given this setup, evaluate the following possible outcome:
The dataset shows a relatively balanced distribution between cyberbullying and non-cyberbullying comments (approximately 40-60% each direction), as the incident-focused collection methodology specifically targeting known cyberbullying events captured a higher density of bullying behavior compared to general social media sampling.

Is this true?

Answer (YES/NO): NO